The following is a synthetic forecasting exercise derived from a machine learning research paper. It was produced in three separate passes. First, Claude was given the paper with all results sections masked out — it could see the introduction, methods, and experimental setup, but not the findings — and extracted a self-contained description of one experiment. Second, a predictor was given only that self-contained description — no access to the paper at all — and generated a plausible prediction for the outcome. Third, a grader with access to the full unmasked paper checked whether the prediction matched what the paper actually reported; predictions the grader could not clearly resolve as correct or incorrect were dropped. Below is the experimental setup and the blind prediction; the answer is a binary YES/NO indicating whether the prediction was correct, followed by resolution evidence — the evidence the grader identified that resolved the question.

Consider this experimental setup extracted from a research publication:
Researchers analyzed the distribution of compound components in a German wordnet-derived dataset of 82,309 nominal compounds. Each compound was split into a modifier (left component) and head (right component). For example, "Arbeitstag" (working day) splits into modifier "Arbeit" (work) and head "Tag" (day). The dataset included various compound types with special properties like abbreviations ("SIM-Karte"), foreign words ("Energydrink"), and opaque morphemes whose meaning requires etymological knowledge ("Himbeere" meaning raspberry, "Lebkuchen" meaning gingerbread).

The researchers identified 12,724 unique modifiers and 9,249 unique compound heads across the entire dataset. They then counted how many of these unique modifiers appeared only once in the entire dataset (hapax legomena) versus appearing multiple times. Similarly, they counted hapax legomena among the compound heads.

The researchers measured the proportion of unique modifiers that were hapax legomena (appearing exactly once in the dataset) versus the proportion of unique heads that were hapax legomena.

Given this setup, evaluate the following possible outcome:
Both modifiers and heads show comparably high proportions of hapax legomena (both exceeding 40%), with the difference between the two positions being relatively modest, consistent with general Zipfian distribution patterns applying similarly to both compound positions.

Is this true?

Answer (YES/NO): YES